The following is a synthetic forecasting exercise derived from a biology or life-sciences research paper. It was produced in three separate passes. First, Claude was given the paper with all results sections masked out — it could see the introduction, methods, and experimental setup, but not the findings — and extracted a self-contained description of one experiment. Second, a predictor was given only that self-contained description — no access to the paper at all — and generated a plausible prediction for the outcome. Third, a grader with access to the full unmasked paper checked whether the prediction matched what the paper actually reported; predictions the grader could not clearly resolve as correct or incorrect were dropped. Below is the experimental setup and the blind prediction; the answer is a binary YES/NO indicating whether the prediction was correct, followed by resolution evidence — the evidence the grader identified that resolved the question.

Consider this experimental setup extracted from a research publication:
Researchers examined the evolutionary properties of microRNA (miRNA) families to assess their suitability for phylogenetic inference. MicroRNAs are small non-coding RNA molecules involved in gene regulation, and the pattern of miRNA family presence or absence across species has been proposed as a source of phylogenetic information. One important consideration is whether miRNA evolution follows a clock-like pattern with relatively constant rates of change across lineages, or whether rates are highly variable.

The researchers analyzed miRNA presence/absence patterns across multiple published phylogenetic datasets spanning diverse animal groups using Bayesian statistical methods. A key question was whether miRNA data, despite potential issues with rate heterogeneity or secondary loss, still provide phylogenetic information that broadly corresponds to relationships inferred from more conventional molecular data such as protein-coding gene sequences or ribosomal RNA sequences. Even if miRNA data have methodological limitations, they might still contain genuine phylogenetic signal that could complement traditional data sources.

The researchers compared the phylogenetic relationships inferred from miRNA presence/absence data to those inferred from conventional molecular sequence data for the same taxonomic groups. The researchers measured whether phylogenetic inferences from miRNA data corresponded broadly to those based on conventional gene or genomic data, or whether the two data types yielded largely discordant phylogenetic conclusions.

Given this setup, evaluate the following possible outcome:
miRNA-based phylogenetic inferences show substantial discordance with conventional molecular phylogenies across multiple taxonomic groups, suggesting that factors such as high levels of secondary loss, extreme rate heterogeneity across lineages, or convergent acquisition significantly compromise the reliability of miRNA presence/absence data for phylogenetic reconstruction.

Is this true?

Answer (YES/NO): NO